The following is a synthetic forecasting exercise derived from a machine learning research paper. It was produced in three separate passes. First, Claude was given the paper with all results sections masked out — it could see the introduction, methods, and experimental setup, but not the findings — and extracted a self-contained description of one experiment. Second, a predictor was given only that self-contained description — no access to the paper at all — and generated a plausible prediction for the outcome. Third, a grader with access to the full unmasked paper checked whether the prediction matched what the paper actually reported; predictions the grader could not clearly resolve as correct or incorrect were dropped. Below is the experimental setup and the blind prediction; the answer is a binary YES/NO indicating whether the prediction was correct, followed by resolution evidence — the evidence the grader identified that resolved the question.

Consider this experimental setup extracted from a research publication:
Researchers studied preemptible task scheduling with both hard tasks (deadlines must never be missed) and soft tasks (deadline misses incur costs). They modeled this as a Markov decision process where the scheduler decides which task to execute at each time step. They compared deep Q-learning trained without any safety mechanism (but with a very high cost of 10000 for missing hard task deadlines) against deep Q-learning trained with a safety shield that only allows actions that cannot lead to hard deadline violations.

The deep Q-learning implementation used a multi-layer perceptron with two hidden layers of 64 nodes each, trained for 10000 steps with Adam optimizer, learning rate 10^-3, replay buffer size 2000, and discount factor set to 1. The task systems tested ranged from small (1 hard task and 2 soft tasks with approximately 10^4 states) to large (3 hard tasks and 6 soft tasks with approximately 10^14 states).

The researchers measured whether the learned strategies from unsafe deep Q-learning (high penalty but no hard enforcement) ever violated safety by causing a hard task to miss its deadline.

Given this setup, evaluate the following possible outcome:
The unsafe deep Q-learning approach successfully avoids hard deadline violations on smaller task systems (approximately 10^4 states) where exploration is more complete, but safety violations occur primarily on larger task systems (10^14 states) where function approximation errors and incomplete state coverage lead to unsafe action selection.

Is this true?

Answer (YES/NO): NO